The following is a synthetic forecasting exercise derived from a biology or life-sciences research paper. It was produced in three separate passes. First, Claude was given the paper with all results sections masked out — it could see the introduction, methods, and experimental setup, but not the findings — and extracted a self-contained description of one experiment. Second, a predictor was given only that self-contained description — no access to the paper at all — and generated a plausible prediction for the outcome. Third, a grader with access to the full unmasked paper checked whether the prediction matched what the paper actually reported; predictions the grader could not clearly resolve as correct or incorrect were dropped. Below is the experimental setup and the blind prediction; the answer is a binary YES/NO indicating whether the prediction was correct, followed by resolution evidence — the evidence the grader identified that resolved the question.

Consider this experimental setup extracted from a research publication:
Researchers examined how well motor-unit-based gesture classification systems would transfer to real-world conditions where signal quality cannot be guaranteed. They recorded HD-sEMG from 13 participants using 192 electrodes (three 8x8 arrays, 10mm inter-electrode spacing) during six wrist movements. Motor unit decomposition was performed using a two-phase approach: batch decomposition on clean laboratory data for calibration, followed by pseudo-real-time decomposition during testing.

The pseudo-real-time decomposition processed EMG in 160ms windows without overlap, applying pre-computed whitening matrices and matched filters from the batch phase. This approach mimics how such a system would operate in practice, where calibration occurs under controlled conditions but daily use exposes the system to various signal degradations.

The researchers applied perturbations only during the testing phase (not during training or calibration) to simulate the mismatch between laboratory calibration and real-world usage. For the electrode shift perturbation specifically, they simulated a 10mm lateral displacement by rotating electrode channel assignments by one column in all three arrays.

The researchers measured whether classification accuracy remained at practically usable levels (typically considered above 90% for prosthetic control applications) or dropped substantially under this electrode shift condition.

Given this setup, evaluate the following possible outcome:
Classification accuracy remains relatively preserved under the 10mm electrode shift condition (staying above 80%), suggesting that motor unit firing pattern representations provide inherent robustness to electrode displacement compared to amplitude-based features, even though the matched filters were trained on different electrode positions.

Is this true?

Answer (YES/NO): NO